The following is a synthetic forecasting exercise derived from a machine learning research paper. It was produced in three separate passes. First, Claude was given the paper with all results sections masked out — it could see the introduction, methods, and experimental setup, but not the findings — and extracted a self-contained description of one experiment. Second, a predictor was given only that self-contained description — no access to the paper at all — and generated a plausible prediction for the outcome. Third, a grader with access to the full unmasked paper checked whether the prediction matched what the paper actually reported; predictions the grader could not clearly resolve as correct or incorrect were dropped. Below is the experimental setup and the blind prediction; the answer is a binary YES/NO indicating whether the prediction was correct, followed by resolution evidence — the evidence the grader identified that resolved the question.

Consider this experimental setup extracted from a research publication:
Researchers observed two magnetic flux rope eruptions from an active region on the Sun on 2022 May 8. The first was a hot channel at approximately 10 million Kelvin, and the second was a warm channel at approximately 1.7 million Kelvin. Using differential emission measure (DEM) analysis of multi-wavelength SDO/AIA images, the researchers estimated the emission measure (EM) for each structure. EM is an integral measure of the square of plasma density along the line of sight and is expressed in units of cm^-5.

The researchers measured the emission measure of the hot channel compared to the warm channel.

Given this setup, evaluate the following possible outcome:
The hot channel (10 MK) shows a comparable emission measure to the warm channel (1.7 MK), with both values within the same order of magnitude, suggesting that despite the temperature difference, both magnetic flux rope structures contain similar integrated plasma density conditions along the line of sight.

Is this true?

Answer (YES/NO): NO